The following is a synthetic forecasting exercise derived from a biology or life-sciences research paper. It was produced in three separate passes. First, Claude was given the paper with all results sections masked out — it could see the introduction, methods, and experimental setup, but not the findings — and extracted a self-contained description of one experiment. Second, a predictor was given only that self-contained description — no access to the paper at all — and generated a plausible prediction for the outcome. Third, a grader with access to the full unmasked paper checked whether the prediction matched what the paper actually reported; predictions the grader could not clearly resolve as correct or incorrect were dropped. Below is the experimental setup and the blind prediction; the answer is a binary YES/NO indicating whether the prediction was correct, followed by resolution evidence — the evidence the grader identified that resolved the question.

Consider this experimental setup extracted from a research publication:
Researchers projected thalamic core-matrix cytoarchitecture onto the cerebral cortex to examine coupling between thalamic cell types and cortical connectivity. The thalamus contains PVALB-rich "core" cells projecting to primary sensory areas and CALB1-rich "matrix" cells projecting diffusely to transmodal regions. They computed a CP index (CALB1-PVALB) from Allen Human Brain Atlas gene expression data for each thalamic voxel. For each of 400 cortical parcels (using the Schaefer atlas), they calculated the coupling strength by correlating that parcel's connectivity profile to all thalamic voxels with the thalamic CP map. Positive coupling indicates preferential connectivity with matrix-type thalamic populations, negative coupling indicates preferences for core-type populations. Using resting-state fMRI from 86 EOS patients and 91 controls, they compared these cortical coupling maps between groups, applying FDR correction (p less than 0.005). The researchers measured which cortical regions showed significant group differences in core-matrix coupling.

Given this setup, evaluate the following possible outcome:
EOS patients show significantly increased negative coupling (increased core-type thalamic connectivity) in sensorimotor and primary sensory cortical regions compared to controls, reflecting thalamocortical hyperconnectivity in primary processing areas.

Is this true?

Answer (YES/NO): YES